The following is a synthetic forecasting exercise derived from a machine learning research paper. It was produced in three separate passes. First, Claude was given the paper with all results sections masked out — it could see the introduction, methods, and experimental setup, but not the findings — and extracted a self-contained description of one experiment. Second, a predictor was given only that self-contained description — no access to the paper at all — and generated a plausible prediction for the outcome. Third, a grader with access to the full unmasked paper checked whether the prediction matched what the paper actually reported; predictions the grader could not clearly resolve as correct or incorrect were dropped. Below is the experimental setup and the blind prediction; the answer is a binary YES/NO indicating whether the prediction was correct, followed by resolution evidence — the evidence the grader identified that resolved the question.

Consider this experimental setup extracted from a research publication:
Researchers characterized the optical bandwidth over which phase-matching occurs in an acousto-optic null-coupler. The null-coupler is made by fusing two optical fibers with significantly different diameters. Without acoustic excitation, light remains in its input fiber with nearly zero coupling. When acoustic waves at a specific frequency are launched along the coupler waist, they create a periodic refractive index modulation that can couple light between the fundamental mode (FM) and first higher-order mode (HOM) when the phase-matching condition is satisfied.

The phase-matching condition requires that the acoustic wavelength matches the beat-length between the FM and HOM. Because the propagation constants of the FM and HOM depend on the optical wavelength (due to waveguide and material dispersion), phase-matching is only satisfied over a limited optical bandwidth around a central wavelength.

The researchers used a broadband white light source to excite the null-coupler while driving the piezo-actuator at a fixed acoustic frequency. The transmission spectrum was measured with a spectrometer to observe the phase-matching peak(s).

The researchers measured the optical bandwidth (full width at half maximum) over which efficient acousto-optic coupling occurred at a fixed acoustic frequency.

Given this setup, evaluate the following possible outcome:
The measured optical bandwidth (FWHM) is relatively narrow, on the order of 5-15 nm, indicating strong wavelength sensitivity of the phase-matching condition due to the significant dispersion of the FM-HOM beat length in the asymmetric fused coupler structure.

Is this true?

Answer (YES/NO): YES